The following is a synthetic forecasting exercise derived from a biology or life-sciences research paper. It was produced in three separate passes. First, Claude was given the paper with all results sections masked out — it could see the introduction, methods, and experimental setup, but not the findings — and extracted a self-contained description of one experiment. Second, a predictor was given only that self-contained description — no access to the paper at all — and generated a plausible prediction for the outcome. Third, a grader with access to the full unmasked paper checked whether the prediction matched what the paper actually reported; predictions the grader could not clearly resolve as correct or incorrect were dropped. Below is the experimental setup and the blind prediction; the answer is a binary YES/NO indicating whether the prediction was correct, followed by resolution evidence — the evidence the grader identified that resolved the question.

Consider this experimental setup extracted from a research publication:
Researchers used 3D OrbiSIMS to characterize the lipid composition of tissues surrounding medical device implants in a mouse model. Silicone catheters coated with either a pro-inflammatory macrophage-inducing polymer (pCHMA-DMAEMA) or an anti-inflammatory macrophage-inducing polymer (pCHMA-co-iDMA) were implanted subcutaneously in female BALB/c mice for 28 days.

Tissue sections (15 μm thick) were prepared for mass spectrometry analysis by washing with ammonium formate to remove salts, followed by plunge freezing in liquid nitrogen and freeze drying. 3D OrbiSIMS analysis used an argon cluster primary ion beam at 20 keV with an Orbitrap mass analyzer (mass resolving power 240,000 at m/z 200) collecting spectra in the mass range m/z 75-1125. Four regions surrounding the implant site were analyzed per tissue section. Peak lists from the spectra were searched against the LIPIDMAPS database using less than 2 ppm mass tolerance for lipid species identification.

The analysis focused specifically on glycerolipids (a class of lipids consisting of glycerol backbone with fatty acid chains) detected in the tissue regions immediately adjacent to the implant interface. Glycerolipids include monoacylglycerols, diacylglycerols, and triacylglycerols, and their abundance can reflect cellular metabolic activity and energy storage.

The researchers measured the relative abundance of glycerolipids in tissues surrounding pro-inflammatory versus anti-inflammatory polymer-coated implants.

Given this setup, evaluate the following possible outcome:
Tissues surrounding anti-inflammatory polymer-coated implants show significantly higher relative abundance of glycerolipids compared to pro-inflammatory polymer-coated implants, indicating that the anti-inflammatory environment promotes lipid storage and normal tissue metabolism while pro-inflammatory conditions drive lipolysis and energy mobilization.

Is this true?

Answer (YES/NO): NO